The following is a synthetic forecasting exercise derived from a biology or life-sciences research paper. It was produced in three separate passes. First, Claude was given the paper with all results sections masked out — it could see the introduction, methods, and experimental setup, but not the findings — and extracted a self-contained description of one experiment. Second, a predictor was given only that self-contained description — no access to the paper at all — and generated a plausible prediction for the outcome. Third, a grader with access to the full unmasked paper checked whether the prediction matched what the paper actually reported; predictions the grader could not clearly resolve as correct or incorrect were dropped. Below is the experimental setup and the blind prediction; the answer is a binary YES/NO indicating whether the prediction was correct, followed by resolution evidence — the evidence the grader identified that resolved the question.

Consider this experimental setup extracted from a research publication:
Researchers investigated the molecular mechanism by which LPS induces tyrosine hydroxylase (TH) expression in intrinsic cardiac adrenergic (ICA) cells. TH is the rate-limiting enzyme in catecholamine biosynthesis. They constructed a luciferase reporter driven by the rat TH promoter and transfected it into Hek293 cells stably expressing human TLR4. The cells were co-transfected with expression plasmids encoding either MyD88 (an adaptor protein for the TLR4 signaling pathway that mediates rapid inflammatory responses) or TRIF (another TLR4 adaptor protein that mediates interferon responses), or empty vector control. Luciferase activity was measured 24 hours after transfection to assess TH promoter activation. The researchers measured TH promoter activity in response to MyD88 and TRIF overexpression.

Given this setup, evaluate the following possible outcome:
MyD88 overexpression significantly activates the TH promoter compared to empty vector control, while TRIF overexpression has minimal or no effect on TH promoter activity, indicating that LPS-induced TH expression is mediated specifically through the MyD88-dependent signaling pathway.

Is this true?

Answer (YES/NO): NO